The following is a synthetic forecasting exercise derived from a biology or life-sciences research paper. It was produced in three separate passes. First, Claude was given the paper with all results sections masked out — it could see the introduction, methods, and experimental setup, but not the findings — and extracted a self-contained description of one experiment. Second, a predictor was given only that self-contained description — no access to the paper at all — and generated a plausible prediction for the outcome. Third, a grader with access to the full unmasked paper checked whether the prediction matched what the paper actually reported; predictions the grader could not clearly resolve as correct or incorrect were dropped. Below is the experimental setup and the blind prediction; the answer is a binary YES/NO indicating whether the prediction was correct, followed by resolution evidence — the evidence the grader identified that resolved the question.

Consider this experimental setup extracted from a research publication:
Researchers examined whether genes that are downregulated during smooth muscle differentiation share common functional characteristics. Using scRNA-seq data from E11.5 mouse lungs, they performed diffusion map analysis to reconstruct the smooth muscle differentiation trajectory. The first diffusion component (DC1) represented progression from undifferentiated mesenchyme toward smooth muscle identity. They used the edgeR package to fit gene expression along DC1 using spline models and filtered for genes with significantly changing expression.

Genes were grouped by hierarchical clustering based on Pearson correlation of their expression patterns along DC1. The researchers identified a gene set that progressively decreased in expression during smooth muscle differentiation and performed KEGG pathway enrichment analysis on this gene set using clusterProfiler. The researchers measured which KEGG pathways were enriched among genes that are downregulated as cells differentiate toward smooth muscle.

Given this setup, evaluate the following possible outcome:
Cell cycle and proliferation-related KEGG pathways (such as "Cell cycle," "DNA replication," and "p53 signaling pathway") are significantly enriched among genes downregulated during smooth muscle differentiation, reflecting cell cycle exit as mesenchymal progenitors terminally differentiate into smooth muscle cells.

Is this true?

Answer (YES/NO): NO